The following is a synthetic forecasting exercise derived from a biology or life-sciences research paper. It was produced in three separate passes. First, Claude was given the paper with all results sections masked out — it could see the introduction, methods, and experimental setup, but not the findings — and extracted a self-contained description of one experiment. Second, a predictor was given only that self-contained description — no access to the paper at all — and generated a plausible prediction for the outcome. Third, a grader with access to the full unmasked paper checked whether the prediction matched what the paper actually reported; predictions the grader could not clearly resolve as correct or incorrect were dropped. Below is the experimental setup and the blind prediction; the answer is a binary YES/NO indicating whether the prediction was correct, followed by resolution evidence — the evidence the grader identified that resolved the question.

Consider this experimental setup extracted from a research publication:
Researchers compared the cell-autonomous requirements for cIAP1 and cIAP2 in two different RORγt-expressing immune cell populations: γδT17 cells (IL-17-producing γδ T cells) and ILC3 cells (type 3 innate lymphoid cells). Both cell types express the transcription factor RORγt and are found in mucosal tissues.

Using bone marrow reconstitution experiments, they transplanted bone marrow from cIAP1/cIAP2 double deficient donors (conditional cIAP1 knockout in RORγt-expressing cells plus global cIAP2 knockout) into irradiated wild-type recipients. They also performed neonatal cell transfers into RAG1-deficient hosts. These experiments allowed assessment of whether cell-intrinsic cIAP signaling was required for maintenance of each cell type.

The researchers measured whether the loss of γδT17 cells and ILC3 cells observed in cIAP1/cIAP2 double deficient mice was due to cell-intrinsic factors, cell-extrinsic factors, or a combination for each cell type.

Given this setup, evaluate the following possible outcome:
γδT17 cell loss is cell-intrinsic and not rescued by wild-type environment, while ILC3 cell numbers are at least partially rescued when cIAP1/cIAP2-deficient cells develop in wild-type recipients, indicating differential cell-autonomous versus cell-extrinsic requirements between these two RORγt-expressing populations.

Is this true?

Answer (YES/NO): NO